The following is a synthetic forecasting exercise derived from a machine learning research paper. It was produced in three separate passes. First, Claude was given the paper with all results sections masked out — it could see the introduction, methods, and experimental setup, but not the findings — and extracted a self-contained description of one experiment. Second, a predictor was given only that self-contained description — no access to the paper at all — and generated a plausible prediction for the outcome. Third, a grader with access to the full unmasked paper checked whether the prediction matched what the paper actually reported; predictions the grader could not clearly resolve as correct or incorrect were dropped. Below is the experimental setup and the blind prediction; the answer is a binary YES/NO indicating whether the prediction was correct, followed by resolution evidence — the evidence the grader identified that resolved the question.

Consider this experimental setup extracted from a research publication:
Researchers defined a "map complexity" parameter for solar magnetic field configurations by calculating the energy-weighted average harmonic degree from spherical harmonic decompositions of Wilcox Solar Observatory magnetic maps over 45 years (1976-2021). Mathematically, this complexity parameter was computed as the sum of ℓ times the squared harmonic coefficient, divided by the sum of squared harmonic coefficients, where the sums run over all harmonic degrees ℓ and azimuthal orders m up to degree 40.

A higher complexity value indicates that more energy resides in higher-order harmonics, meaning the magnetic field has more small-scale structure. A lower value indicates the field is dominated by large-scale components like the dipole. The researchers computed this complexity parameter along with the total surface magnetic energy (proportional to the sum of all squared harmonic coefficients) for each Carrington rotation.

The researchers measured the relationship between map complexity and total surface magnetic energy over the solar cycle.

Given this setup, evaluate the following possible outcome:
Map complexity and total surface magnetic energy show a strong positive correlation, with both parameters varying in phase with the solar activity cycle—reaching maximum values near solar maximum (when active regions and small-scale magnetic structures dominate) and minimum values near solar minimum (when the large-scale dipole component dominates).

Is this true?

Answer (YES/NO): YES